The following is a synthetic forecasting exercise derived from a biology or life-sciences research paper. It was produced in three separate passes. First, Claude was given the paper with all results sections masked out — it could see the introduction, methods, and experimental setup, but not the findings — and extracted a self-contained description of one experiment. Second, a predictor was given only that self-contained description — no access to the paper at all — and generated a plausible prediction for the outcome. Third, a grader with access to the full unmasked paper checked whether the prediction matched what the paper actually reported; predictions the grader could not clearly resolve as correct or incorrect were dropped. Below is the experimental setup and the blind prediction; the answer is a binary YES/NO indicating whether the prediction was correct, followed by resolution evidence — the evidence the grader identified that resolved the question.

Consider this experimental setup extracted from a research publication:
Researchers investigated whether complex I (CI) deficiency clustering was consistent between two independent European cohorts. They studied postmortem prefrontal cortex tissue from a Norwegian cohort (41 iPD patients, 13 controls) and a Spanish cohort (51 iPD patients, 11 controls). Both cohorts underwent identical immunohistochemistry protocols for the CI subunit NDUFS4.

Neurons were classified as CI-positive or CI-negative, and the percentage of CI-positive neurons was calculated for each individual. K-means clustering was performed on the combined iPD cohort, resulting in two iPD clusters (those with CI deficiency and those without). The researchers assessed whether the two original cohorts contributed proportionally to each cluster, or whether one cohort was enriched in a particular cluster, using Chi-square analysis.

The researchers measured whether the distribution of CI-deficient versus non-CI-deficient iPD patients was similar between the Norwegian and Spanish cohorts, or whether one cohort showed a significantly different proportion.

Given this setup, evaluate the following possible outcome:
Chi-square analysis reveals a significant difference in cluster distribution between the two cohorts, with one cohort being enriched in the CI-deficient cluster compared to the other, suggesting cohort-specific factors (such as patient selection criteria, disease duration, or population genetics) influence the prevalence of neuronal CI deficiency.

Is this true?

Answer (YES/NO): NO